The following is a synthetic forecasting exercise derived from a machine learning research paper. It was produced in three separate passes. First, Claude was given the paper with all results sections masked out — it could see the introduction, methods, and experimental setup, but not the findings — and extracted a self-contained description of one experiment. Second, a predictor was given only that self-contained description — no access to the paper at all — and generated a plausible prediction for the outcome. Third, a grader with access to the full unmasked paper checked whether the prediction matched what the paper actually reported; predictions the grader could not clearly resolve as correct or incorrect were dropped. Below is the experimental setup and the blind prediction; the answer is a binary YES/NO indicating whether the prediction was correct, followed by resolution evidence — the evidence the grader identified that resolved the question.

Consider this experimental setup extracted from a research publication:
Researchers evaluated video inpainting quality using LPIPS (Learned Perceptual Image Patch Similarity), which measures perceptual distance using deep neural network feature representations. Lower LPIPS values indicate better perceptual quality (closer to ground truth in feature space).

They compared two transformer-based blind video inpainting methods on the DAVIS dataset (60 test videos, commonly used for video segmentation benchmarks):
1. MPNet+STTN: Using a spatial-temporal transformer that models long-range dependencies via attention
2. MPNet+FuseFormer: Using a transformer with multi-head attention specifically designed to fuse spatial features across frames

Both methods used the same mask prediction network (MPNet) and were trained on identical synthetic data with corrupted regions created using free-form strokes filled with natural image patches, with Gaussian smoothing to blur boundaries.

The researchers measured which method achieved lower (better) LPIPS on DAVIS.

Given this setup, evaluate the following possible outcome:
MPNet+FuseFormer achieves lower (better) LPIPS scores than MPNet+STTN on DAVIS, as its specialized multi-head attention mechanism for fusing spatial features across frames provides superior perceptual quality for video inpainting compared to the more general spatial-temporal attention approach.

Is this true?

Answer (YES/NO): YES